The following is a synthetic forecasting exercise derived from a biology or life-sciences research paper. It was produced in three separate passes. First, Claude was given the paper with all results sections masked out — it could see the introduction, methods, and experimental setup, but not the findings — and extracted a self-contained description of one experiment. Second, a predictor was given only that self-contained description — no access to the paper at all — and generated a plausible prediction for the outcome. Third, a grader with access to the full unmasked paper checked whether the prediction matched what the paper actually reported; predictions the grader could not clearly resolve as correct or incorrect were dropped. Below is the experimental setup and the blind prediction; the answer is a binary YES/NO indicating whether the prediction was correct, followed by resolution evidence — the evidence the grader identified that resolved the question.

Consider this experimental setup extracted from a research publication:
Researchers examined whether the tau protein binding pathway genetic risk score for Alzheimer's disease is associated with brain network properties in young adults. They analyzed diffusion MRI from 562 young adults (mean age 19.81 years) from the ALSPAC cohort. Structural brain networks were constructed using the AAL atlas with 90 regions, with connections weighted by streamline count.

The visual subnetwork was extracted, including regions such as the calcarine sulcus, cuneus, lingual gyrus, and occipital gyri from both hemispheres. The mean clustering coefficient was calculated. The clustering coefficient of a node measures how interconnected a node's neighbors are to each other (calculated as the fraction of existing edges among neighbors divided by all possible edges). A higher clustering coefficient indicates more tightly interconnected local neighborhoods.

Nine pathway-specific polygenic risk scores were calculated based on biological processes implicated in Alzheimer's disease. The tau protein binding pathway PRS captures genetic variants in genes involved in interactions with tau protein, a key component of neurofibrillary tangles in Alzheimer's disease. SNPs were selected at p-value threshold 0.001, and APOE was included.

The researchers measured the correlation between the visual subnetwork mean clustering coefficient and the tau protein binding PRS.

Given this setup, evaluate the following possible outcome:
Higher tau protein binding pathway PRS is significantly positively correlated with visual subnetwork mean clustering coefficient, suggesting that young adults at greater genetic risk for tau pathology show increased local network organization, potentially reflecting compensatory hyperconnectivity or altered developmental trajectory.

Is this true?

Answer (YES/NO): NO